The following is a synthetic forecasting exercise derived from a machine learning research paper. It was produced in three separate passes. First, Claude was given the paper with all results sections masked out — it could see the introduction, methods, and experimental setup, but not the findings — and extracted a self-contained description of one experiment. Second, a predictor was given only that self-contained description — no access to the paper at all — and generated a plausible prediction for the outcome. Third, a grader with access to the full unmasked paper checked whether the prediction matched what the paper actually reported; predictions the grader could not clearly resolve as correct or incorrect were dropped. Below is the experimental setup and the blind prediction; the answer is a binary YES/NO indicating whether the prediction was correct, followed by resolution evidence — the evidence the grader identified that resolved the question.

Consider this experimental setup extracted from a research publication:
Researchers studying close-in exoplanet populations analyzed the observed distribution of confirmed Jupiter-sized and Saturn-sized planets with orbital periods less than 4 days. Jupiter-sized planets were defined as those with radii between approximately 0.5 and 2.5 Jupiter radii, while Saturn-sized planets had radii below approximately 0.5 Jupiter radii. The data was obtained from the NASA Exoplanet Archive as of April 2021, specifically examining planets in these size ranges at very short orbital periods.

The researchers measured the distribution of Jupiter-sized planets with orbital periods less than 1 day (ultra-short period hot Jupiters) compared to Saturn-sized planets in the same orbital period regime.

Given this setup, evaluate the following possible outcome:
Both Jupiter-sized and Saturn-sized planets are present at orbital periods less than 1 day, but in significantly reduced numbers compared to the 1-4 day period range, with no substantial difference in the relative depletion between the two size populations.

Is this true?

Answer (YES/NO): NO